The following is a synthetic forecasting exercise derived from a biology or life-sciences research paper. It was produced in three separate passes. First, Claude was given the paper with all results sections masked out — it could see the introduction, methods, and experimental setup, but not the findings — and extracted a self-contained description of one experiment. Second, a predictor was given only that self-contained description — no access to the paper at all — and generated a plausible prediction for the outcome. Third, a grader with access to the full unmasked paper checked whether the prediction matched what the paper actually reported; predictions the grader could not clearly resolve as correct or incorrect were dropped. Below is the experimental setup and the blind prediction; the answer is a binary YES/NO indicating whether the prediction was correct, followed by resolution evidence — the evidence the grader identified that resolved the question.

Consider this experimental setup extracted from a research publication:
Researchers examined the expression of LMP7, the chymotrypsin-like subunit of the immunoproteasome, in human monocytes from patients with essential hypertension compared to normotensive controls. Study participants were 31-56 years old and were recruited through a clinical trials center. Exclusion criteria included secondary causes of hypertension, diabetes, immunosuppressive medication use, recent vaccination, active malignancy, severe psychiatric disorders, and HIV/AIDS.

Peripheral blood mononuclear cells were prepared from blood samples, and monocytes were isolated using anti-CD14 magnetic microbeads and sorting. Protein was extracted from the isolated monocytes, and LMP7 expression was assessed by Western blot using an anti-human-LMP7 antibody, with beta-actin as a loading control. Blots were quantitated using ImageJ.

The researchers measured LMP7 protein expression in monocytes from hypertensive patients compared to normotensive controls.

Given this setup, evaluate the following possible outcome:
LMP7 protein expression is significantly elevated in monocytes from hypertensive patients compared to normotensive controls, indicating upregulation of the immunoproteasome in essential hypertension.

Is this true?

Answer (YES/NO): YES